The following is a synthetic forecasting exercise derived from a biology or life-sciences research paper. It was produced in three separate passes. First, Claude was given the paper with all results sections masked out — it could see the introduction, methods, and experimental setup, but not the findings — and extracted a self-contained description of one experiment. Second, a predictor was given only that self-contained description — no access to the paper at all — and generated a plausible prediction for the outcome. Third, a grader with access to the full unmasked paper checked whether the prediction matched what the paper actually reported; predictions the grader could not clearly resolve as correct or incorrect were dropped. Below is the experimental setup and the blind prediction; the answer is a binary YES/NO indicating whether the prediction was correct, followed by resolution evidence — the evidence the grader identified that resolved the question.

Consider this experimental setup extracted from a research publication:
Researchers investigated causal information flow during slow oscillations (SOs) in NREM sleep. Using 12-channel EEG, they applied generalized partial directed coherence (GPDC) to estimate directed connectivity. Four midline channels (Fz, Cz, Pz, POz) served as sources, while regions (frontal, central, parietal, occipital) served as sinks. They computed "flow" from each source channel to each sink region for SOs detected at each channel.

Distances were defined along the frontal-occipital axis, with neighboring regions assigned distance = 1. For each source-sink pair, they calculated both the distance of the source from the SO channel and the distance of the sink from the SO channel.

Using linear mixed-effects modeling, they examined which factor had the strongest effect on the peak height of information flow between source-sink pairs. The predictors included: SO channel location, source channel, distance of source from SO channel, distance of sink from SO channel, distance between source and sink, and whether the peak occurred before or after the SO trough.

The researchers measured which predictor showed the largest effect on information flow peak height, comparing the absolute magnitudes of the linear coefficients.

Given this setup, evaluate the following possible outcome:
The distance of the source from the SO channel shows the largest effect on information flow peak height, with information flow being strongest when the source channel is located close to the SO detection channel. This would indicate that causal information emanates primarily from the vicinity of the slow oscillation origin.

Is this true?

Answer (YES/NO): NO